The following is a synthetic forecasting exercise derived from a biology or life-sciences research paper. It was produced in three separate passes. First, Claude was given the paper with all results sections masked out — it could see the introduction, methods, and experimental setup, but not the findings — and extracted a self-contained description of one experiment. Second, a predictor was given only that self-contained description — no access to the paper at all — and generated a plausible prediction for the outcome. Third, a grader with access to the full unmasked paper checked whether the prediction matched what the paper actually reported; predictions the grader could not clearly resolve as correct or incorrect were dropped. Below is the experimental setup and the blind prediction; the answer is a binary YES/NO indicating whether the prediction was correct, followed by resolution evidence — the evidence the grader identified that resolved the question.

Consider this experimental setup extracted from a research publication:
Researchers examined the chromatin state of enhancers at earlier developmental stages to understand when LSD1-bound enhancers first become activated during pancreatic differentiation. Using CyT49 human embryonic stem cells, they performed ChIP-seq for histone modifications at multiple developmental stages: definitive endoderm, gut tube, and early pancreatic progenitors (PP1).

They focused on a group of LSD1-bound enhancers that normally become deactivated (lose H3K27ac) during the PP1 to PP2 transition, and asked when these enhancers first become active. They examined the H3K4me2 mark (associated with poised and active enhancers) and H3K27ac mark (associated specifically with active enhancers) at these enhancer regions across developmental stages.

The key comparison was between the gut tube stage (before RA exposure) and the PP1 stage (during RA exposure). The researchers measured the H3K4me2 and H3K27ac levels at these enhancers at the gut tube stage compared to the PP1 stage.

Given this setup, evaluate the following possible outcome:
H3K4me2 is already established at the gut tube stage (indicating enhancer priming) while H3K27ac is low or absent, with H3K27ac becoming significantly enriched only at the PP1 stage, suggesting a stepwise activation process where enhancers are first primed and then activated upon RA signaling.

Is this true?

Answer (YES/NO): YES